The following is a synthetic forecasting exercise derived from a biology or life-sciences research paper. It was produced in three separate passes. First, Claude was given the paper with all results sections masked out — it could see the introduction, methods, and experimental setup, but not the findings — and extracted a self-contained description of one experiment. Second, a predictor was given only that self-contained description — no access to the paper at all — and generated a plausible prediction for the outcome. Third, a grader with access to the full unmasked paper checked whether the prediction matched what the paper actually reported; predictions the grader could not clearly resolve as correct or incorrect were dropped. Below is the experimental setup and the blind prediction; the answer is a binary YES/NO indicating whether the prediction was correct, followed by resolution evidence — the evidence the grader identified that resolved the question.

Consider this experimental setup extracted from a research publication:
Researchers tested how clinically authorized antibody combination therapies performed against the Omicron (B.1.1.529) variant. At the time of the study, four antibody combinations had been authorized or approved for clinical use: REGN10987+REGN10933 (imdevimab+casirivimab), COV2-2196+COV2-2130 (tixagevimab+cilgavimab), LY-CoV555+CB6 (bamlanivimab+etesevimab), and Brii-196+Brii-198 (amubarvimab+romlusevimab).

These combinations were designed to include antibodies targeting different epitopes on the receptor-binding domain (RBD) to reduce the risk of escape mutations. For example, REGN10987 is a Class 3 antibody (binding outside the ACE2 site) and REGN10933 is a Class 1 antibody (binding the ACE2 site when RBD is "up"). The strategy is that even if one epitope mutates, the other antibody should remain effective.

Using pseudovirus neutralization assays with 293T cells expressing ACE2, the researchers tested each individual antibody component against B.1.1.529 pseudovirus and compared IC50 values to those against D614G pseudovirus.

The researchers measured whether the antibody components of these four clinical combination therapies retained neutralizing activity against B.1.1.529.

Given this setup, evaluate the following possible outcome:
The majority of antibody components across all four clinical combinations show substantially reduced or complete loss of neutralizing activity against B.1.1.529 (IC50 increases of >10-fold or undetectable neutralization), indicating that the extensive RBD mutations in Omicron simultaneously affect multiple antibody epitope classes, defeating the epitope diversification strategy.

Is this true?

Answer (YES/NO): YES